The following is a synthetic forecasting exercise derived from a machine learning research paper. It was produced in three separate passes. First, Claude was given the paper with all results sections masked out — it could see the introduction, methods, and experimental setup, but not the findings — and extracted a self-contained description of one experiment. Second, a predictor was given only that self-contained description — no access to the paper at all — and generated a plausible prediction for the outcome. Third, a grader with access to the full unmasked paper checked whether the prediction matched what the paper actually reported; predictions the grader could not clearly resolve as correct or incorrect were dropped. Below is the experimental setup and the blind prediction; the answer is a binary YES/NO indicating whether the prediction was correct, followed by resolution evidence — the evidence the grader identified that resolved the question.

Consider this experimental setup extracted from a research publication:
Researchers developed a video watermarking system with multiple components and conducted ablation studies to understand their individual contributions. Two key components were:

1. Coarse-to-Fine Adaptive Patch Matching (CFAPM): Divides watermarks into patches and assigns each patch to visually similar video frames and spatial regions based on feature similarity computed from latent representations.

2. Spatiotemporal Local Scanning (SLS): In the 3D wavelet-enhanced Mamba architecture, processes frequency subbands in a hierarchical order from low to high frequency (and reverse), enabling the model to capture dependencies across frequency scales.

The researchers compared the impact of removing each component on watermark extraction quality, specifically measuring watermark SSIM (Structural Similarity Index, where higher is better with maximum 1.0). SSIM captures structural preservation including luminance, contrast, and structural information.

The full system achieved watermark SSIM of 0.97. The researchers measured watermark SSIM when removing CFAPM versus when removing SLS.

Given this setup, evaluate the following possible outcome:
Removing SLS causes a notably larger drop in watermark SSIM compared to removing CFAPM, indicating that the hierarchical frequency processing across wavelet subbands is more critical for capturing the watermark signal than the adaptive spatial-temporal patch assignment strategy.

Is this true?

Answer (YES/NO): YES